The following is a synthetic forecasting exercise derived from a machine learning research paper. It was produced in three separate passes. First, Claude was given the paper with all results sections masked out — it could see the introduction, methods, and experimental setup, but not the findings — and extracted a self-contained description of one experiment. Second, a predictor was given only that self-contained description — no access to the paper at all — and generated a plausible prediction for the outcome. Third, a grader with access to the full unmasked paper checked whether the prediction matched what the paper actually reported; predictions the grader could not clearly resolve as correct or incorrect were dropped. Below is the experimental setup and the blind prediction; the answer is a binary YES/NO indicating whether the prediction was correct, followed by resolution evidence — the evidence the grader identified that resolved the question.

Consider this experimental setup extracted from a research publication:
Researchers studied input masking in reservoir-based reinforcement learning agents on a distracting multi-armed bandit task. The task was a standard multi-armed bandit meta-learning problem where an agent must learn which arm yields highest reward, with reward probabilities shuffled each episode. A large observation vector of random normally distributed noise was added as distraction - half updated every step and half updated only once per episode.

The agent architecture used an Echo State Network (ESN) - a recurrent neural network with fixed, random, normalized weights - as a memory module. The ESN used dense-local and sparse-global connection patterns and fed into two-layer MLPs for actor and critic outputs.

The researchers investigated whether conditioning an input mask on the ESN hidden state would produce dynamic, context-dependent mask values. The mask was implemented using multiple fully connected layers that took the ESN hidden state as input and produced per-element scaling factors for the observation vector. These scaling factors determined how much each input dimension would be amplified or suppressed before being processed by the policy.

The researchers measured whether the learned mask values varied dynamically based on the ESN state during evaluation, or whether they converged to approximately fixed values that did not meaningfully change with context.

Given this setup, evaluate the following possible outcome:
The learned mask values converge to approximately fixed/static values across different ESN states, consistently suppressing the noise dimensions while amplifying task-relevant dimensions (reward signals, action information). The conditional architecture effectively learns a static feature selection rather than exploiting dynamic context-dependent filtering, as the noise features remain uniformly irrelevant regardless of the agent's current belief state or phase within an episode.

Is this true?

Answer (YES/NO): YES